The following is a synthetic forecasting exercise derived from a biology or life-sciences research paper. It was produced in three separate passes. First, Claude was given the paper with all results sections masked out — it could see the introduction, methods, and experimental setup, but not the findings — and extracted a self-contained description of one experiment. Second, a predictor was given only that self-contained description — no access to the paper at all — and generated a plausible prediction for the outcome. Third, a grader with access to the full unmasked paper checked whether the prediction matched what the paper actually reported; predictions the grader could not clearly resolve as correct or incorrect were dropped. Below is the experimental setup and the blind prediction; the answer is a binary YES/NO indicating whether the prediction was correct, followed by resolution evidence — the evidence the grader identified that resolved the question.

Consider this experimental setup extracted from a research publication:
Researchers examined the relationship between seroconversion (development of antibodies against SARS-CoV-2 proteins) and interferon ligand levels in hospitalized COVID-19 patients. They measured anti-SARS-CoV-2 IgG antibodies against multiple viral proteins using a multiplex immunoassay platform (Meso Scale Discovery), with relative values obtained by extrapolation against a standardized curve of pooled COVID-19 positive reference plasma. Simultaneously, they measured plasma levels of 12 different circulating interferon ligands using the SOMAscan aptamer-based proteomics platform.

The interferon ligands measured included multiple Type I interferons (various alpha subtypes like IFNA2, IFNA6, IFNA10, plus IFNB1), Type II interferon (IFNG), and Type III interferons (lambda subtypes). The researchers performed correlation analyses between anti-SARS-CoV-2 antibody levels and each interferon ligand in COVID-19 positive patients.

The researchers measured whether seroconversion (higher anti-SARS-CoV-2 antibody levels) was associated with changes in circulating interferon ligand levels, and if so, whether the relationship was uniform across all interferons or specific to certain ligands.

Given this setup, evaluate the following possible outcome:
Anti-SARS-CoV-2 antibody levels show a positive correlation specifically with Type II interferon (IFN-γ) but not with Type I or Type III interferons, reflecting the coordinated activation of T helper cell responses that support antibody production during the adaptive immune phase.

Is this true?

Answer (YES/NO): NO